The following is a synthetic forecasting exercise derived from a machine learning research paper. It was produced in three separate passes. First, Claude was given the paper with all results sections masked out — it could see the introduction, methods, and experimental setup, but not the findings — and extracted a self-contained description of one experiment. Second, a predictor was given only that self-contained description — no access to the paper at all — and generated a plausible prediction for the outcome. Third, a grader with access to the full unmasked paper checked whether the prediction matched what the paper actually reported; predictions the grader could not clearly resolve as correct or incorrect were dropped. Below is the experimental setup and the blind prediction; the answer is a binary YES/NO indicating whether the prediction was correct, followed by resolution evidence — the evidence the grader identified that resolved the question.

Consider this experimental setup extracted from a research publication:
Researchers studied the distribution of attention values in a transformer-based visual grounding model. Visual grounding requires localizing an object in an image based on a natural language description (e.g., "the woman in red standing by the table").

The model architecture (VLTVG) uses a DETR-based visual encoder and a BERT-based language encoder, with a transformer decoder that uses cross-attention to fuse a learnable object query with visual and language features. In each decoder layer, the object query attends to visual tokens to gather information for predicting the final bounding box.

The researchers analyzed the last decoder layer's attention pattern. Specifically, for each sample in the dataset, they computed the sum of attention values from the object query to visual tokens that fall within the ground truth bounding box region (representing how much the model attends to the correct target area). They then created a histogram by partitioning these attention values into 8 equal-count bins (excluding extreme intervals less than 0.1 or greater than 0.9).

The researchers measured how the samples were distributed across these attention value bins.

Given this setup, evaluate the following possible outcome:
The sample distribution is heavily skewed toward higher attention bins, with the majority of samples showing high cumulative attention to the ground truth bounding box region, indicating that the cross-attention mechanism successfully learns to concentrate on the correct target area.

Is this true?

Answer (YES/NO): YES